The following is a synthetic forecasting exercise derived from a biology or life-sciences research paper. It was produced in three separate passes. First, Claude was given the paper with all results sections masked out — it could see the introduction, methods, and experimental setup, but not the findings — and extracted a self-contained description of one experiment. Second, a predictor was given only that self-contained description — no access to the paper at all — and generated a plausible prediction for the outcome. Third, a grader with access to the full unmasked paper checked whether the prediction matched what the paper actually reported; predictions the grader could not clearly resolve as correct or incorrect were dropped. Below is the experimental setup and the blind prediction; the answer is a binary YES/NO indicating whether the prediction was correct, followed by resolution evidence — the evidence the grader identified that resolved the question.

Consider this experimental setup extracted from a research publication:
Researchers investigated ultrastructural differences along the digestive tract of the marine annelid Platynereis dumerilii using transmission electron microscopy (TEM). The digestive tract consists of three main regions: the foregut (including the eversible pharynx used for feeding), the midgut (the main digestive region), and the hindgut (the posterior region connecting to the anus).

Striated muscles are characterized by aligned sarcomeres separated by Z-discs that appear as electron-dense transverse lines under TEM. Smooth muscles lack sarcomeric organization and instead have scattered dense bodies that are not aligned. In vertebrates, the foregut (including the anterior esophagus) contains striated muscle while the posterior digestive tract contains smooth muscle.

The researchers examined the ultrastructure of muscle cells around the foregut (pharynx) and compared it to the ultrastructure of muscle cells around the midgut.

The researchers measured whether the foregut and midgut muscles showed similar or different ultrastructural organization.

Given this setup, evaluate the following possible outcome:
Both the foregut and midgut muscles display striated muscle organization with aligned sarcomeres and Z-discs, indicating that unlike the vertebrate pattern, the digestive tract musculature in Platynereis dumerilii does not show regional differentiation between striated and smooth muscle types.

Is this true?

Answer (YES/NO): NO